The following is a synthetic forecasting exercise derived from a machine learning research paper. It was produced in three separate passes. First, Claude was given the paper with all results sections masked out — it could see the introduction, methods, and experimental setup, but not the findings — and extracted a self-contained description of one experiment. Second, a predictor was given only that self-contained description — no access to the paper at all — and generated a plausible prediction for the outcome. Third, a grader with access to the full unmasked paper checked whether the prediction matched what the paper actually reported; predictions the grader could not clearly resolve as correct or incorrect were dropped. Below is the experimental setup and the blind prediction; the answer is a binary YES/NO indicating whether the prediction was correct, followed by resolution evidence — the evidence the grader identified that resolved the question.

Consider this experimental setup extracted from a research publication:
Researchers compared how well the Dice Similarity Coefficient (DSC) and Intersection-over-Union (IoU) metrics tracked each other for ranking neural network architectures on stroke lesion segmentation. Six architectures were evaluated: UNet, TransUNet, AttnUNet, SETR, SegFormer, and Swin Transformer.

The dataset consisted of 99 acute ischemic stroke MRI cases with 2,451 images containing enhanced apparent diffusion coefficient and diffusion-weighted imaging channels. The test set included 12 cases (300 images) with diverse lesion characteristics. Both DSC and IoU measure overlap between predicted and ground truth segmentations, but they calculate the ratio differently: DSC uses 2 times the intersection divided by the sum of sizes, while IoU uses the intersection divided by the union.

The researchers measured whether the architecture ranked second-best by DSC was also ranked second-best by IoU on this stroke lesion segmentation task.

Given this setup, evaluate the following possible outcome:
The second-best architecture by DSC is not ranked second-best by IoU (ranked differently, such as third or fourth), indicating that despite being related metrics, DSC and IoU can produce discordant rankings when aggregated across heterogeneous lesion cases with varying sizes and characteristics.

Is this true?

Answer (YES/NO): YES